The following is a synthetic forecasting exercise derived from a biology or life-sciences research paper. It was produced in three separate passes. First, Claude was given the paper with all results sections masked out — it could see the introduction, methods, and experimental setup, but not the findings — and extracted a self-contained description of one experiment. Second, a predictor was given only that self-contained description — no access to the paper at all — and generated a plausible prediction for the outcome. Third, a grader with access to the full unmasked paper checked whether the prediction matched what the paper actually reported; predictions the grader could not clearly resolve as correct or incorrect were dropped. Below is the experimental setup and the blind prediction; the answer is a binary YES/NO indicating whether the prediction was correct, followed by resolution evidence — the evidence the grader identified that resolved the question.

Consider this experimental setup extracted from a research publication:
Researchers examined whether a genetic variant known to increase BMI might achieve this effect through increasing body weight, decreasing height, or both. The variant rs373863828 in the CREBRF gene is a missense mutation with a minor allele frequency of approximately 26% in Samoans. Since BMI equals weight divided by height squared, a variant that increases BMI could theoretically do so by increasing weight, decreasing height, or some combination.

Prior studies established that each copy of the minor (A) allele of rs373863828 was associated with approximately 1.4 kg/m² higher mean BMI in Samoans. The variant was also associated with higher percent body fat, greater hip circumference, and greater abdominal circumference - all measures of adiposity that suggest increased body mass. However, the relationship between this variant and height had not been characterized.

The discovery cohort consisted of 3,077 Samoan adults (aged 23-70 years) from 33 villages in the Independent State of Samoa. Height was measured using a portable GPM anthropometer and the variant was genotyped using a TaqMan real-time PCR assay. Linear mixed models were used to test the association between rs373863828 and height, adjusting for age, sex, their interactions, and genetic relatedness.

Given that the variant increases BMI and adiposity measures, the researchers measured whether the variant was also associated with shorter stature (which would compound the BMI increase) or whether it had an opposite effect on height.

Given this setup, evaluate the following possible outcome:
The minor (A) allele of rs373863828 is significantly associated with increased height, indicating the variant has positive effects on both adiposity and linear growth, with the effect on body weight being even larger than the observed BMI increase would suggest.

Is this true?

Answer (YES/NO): YES